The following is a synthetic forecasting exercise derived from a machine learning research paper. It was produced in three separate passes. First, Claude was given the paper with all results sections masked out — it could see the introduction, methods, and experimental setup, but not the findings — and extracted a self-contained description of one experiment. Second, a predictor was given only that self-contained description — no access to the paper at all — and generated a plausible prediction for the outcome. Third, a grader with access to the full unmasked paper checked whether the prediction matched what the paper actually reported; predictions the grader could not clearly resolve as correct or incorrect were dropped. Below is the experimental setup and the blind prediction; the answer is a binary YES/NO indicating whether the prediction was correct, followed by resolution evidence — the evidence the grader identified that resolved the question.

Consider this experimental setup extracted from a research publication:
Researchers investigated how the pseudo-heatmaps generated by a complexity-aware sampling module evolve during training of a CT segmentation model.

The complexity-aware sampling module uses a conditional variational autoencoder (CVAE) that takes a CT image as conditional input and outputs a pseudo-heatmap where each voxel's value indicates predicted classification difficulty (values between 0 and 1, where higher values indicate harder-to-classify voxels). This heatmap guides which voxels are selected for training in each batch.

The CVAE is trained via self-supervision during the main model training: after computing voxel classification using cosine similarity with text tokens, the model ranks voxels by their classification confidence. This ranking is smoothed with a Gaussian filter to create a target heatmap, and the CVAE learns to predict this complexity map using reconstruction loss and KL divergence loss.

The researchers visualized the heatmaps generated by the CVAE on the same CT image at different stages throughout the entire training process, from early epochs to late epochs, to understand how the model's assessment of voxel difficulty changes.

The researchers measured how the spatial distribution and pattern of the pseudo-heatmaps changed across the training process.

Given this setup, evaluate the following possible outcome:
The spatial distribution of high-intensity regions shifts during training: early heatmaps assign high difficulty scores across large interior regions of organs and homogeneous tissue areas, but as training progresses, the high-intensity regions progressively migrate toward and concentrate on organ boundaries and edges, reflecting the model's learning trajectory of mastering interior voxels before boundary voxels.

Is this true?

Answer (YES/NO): NO